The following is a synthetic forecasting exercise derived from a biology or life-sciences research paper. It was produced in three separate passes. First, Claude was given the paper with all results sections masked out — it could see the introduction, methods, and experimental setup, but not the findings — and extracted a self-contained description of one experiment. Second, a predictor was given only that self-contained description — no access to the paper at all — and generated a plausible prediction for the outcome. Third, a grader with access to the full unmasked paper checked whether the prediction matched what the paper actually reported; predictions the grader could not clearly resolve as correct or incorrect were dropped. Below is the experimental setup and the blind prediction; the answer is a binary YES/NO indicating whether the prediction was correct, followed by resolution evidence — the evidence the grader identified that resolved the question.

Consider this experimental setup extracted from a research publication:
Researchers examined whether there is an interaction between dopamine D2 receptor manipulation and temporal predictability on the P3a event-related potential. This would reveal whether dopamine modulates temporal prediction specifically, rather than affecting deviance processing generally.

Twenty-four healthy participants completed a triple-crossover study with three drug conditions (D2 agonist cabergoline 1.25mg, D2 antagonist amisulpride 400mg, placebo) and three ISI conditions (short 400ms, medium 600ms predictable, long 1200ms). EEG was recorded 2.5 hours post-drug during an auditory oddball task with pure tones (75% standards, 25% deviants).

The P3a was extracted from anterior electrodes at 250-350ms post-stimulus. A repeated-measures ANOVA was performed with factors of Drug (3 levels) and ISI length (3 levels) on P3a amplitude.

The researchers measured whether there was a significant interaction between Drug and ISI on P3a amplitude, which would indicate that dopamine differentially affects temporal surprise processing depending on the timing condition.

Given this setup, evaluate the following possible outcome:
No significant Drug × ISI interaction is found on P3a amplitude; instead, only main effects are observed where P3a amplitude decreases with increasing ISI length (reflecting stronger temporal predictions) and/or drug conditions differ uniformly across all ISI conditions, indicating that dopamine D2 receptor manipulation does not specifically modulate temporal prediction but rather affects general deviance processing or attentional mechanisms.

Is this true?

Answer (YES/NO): NO